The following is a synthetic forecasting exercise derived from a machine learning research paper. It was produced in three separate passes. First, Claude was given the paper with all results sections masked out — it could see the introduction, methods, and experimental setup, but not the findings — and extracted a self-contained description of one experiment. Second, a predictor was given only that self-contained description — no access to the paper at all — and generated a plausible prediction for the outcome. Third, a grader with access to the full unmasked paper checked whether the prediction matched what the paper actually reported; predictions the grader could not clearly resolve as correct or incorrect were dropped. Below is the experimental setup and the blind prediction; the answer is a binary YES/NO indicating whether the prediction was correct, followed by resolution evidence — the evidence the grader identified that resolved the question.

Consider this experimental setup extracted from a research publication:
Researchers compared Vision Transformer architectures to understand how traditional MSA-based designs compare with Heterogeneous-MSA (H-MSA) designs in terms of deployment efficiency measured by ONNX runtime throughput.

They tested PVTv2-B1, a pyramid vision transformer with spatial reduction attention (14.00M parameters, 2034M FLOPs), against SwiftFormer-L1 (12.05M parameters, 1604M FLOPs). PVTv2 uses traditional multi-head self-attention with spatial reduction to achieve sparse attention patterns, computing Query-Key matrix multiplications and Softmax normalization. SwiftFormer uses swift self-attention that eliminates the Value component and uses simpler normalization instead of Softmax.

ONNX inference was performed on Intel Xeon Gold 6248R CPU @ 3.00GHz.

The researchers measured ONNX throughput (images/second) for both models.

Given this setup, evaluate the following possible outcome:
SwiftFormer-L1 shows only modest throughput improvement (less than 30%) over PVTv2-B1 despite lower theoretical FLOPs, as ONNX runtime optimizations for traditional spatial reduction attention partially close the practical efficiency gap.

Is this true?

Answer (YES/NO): NO